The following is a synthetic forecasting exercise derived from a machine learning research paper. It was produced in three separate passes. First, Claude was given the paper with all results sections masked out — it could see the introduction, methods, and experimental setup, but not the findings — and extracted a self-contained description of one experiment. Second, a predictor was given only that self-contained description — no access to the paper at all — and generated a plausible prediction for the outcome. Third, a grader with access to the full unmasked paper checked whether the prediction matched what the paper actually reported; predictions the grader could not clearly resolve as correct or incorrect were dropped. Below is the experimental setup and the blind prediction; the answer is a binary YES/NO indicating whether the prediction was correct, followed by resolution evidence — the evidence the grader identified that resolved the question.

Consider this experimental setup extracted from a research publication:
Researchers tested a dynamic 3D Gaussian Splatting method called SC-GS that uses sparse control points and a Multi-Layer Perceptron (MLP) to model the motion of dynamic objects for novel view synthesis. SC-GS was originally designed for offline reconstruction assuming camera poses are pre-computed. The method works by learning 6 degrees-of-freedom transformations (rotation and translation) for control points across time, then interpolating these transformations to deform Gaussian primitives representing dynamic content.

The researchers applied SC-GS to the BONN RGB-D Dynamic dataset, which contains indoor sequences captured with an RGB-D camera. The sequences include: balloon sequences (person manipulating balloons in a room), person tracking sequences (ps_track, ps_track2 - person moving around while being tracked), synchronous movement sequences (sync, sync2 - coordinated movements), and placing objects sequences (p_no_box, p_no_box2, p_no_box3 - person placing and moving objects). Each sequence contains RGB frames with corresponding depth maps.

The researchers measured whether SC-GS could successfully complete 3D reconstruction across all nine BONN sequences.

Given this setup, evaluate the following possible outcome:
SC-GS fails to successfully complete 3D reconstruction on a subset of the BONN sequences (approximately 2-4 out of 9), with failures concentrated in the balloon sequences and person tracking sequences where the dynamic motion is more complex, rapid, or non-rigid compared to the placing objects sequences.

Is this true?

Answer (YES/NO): NO